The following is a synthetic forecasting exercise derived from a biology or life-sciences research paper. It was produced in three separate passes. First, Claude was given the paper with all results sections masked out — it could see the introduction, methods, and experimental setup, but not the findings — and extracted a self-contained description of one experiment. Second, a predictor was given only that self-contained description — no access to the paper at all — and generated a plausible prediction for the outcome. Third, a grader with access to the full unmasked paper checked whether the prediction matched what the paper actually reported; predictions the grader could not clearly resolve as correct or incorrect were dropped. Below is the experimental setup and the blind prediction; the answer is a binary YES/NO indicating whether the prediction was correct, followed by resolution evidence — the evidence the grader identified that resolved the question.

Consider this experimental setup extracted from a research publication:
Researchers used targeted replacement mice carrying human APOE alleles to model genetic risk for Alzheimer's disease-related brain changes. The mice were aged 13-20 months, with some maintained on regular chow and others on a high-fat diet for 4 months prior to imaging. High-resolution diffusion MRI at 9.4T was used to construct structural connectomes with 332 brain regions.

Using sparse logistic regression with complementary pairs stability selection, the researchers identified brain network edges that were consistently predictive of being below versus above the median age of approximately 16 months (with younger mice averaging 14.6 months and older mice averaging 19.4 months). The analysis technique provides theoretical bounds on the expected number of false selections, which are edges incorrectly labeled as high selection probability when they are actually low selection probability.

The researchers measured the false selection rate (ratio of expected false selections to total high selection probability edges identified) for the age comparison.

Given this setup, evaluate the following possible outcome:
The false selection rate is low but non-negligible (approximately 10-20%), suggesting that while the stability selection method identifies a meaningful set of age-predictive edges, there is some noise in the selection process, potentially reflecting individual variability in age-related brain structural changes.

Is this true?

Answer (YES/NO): NO